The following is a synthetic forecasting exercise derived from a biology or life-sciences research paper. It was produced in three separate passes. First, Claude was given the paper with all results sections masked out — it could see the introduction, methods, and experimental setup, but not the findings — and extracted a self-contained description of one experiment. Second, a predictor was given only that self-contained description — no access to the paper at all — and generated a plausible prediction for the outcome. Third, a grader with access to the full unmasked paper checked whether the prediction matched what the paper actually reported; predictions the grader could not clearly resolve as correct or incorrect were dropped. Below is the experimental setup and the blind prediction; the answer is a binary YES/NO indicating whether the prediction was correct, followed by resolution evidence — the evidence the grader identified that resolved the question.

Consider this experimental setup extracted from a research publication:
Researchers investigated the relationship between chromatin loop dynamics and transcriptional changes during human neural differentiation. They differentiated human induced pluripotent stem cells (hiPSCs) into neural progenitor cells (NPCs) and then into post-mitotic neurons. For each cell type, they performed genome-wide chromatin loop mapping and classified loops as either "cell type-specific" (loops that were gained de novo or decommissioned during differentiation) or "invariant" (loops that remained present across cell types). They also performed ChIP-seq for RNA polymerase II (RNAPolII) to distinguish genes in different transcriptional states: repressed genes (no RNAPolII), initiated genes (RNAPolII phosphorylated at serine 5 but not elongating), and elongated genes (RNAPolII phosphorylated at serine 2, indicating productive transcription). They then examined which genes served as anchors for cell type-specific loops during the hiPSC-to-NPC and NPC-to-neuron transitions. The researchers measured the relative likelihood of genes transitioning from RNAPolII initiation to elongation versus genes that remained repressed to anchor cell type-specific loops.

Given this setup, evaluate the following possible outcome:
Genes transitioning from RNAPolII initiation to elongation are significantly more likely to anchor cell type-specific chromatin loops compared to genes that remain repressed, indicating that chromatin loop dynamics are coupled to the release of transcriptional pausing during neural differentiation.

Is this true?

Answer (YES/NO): YES